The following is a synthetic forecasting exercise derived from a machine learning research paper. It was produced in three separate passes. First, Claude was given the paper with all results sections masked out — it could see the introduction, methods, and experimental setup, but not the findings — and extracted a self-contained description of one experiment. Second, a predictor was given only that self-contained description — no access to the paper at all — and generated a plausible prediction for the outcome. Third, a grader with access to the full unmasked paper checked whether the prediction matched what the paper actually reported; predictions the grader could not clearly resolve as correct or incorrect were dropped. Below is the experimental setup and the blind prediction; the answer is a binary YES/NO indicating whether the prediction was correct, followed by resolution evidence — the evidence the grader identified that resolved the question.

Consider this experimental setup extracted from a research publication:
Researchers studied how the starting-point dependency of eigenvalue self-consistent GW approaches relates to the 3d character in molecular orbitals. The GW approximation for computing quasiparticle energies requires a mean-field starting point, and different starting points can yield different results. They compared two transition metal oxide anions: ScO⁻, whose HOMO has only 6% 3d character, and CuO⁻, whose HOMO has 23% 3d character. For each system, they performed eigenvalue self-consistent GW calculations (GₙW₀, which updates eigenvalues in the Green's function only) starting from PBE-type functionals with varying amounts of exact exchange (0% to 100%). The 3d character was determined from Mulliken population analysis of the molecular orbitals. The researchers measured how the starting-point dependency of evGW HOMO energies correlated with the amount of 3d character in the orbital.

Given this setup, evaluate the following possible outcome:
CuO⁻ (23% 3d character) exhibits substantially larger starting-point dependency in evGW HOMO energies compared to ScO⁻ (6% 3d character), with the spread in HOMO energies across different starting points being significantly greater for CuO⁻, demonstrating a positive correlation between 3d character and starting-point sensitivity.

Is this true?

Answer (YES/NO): YES